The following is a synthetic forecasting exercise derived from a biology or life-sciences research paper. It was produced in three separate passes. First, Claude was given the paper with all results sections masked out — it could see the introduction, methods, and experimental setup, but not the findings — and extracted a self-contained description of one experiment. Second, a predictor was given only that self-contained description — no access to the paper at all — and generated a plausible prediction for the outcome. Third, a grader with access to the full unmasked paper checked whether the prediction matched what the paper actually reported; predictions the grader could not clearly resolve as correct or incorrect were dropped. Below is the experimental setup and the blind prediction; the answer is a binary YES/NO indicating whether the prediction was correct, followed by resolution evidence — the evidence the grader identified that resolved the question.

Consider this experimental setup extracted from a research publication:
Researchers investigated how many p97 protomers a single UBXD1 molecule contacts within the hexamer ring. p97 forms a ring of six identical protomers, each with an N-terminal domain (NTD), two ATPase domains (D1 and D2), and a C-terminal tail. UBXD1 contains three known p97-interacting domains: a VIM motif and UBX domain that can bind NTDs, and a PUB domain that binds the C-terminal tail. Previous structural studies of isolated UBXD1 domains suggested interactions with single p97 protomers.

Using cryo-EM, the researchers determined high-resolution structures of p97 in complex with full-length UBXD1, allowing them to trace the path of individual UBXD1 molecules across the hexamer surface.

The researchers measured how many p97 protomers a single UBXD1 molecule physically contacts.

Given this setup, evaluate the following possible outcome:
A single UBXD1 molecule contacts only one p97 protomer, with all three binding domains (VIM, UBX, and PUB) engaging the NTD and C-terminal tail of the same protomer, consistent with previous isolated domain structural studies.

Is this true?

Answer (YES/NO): NO